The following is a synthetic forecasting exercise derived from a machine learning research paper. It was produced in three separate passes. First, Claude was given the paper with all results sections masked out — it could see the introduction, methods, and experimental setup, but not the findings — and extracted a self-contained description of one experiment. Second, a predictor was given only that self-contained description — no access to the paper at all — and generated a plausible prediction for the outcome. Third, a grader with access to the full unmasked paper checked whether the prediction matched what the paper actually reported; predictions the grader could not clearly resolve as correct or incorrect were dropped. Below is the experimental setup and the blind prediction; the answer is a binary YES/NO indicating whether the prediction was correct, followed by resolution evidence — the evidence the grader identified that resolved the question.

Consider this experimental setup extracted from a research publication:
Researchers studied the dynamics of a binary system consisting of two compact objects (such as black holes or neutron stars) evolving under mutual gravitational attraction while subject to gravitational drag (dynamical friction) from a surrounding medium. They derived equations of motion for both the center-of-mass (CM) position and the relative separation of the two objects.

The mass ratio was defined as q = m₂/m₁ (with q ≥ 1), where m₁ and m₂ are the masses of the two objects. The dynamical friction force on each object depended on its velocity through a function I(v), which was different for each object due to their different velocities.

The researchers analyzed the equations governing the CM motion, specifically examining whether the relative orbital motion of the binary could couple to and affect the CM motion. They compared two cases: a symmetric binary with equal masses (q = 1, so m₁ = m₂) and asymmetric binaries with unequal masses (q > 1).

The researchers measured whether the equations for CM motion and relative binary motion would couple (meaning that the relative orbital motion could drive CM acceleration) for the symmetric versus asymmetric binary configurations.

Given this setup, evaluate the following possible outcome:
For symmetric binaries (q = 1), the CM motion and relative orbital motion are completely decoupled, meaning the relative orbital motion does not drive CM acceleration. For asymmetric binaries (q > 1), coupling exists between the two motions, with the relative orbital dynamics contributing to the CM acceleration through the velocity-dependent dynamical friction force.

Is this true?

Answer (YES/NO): YES